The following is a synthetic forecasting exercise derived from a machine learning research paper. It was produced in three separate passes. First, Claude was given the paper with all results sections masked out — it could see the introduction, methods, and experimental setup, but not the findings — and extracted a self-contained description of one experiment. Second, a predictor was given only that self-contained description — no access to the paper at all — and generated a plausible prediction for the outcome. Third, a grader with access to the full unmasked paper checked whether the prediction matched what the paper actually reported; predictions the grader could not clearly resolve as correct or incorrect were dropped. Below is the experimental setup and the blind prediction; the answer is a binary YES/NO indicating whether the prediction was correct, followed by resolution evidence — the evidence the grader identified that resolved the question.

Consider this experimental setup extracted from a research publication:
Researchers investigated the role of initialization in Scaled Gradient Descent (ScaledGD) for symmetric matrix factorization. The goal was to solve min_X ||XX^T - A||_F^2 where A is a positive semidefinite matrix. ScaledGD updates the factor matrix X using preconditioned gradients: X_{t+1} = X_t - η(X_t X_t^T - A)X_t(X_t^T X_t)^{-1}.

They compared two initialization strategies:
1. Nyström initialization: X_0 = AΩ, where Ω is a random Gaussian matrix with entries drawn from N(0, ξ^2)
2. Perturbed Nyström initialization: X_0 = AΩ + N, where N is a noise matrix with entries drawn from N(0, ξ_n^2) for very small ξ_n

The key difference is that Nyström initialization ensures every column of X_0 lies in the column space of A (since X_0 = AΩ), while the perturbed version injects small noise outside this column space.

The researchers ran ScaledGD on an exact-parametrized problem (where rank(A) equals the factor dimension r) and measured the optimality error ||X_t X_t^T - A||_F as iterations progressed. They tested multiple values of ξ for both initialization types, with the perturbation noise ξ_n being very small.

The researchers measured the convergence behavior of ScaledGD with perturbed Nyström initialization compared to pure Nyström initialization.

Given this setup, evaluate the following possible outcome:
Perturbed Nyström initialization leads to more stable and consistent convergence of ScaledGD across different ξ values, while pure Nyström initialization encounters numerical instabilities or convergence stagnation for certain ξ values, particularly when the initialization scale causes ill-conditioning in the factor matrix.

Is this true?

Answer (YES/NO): NO